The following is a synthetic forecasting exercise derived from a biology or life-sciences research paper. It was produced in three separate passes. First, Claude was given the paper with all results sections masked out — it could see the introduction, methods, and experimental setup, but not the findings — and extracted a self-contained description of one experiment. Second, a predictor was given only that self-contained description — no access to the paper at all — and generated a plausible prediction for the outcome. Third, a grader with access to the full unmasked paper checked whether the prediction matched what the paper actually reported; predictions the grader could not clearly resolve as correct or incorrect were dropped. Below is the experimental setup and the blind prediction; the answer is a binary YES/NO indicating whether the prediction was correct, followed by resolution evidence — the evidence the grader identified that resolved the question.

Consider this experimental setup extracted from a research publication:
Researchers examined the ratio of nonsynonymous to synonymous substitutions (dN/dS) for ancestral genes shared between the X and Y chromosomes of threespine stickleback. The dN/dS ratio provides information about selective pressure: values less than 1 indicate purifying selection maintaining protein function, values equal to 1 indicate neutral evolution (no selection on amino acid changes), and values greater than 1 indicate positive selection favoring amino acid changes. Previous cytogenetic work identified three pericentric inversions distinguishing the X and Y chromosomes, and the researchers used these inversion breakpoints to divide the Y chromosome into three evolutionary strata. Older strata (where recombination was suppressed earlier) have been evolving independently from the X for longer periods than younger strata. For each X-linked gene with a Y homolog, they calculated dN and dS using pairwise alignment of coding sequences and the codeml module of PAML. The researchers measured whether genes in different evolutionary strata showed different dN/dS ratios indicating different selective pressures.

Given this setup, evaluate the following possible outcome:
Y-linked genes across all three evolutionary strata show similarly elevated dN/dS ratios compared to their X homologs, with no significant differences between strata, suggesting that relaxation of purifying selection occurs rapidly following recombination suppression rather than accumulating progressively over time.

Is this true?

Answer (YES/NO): NO